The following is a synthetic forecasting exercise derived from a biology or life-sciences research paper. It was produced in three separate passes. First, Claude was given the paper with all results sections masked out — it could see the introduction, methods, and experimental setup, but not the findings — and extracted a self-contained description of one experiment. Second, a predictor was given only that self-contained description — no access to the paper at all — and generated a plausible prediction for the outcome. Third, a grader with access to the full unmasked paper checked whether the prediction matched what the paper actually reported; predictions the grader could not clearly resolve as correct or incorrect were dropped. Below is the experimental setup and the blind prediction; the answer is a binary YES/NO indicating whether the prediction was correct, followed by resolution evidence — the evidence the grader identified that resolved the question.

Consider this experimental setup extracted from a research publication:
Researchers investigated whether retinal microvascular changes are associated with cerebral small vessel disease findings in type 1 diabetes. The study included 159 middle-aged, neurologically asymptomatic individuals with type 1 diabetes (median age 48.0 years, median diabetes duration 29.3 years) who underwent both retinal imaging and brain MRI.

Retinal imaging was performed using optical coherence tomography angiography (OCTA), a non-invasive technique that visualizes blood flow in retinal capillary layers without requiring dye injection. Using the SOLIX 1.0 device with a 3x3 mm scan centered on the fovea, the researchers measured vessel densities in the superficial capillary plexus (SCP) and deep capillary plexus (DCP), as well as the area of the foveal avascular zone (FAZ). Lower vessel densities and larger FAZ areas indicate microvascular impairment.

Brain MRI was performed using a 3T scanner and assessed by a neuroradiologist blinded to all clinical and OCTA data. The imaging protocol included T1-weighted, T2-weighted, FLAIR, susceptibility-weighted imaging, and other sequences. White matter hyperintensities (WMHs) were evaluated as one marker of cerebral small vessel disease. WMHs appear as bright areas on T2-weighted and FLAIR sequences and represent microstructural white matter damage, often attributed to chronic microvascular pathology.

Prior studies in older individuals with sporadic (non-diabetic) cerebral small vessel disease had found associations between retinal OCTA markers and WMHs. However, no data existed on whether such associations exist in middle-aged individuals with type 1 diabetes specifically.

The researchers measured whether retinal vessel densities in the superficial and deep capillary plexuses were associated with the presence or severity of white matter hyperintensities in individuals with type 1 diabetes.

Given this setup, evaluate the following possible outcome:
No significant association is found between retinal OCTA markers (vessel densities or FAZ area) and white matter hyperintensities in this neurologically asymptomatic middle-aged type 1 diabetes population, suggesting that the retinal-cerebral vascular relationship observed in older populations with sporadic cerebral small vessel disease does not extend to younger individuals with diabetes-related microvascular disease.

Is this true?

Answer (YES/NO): YES